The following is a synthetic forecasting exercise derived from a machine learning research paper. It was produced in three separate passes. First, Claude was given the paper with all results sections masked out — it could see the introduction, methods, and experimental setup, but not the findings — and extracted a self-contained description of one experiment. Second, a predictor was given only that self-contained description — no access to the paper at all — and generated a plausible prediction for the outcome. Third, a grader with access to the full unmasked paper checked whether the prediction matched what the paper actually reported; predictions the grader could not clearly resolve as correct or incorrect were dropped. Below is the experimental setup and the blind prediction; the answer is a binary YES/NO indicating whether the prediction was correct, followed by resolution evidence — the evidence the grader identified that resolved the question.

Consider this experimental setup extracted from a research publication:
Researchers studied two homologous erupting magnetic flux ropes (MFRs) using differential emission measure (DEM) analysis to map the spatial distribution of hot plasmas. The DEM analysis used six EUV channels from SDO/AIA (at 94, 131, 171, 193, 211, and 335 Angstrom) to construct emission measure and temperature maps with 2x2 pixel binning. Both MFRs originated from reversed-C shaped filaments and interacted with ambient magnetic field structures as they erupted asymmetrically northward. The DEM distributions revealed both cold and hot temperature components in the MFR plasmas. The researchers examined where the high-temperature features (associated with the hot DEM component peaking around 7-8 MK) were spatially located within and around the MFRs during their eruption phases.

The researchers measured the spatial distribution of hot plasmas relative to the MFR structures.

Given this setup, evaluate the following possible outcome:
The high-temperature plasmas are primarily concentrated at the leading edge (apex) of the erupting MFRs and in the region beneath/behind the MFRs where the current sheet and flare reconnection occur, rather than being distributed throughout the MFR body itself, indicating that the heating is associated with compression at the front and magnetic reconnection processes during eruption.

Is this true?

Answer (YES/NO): NO